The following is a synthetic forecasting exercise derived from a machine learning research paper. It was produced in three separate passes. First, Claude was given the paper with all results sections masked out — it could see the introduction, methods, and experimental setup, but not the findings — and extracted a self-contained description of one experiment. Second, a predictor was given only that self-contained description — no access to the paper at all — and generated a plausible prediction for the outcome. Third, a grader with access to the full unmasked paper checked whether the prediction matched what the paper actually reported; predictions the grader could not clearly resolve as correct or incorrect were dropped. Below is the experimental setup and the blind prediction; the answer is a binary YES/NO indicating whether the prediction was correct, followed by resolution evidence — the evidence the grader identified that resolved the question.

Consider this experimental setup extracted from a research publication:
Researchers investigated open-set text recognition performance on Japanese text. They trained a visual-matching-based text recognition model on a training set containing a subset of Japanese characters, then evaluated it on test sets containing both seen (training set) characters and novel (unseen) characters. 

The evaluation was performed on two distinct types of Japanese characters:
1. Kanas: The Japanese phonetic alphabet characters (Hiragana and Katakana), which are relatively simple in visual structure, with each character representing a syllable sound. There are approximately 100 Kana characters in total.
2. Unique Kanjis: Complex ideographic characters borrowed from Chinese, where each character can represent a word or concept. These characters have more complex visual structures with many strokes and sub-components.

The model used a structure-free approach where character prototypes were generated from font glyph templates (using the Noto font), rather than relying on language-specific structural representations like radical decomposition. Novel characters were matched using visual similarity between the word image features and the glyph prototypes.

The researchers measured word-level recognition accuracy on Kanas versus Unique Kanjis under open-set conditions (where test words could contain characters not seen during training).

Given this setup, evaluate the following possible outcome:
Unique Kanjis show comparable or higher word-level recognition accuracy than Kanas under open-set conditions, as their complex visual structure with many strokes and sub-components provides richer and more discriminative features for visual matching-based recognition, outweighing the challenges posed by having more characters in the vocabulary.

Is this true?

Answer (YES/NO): YES